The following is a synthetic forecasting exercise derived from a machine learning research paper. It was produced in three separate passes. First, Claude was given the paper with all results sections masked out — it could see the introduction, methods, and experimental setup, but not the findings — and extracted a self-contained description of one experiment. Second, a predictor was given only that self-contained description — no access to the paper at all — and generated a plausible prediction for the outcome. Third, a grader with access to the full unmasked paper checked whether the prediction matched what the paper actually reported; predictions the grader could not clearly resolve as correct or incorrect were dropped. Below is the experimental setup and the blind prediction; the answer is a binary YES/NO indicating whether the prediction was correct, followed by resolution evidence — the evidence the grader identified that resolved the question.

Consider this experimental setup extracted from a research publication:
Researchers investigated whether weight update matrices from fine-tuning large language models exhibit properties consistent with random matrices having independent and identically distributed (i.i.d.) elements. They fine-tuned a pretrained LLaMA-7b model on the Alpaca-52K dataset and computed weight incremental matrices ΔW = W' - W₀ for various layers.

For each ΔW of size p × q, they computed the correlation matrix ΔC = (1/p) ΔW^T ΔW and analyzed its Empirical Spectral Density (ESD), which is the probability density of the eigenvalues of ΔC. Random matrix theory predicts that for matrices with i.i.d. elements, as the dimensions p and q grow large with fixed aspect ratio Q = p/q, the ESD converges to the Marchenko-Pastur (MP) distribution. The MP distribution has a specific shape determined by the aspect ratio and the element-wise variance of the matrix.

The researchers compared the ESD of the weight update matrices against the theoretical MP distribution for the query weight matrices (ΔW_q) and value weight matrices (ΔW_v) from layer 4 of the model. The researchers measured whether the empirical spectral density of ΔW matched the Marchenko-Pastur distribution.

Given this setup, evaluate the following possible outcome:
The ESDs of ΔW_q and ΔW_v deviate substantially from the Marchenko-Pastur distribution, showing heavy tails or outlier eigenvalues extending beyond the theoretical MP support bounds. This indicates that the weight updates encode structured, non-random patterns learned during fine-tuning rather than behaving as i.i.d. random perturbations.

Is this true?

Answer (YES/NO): NO